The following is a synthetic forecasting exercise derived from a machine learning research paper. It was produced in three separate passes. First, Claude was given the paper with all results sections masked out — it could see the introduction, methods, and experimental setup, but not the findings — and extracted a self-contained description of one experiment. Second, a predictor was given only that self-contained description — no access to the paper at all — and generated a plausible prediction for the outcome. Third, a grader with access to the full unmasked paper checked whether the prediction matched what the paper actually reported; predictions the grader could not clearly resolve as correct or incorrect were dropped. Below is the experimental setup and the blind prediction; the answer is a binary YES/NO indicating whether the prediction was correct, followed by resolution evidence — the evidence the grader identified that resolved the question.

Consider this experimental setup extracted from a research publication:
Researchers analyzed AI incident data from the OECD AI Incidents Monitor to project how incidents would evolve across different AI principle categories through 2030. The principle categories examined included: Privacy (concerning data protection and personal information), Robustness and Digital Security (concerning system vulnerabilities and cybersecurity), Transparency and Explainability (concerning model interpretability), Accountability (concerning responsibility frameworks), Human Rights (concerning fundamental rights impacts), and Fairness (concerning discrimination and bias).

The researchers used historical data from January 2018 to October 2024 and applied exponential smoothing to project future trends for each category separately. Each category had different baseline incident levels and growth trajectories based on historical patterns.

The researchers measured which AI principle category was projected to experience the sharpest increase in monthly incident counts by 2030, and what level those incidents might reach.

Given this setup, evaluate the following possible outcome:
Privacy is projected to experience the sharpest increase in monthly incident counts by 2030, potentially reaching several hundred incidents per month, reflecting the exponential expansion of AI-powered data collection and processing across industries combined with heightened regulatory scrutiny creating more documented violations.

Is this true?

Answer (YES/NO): NO